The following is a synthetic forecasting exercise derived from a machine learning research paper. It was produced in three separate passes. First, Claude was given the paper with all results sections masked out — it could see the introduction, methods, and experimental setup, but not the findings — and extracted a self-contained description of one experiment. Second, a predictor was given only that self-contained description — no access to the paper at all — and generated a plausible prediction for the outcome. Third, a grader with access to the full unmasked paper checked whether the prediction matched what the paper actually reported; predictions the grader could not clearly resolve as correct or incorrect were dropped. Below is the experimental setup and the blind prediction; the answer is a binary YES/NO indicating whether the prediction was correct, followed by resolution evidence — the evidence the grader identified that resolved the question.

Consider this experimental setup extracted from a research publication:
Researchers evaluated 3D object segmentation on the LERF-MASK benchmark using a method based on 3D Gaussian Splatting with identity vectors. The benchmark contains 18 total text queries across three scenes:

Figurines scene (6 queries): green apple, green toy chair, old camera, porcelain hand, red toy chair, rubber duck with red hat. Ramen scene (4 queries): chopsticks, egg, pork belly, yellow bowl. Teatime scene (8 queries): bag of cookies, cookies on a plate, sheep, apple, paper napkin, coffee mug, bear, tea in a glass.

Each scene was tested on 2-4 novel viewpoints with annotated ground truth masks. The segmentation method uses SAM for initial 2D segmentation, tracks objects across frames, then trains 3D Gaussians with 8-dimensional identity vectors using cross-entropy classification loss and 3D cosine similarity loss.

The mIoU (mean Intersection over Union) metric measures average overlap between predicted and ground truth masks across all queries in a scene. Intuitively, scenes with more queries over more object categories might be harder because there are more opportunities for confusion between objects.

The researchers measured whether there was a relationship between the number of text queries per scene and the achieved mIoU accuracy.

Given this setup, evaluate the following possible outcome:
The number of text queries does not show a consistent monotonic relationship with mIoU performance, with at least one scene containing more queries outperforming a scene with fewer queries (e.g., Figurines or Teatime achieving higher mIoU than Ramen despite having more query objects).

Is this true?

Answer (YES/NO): NO